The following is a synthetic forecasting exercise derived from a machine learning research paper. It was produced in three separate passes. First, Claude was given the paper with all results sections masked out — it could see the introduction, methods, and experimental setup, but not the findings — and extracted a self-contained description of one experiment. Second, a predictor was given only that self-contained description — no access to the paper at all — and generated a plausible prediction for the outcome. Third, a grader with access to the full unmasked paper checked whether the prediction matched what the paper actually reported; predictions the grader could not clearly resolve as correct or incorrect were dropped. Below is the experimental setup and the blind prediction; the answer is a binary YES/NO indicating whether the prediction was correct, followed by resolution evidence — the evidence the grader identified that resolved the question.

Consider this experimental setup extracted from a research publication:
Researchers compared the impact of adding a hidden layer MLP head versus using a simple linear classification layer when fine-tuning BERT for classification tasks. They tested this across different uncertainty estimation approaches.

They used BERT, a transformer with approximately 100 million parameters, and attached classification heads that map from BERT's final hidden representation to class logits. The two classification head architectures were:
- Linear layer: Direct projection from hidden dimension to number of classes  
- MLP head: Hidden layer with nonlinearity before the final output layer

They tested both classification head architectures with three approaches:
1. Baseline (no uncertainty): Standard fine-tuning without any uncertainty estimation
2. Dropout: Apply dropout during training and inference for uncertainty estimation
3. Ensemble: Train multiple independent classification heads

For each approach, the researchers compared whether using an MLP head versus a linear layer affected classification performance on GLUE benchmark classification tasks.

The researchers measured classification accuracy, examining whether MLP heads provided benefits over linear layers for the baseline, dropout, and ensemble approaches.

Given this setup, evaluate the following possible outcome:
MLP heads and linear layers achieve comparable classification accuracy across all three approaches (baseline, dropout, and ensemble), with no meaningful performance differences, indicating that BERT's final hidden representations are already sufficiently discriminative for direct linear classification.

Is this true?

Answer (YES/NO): YES